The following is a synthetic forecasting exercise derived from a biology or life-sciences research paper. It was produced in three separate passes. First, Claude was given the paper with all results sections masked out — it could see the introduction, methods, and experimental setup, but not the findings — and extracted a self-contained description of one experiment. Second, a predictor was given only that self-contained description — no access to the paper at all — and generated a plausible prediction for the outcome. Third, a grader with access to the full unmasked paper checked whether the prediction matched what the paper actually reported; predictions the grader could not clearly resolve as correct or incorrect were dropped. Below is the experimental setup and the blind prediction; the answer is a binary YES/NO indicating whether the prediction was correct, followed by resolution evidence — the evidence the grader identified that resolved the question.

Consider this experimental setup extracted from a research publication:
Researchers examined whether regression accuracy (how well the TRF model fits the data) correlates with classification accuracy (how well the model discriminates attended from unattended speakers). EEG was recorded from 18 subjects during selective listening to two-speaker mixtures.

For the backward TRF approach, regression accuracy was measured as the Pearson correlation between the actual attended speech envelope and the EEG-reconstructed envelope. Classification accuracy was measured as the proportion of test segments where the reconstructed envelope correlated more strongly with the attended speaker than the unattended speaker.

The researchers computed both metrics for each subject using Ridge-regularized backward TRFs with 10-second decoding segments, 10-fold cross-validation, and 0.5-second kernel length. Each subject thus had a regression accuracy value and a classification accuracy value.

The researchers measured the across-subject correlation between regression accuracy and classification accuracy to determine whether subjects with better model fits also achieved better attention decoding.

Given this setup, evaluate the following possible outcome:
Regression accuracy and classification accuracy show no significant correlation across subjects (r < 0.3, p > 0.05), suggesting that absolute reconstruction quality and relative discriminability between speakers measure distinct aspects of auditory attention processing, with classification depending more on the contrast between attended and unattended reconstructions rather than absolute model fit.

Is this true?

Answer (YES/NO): NO